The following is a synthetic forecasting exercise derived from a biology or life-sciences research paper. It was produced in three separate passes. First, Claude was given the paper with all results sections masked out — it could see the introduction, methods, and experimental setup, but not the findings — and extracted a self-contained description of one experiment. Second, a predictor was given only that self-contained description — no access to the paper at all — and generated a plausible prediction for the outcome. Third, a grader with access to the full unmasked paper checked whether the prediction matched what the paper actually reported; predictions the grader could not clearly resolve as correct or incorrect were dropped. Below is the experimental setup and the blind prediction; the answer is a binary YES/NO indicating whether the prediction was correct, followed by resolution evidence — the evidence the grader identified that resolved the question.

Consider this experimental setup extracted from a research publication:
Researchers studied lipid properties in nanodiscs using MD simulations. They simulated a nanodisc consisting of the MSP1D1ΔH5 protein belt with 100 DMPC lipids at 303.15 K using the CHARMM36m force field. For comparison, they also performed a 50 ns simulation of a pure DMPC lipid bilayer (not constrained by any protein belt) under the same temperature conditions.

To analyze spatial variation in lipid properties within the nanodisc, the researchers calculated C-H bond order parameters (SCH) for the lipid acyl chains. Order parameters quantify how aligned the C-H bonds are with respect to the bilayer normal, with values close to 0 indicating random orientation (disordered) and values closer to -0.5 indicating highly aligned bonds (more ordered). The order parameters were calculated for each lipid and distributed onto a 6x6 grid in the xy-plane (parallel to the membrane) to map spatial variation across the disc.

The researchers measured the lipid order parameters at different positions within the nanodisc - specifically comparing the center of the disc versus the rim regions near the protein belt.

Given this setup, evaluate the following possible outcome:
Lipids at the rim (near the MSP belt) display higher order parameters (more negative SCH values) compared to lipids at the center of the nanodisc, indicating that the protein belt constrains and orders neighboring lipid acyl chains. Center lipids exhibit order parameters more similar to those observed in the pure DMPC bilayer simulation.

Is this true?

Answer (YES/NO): NO